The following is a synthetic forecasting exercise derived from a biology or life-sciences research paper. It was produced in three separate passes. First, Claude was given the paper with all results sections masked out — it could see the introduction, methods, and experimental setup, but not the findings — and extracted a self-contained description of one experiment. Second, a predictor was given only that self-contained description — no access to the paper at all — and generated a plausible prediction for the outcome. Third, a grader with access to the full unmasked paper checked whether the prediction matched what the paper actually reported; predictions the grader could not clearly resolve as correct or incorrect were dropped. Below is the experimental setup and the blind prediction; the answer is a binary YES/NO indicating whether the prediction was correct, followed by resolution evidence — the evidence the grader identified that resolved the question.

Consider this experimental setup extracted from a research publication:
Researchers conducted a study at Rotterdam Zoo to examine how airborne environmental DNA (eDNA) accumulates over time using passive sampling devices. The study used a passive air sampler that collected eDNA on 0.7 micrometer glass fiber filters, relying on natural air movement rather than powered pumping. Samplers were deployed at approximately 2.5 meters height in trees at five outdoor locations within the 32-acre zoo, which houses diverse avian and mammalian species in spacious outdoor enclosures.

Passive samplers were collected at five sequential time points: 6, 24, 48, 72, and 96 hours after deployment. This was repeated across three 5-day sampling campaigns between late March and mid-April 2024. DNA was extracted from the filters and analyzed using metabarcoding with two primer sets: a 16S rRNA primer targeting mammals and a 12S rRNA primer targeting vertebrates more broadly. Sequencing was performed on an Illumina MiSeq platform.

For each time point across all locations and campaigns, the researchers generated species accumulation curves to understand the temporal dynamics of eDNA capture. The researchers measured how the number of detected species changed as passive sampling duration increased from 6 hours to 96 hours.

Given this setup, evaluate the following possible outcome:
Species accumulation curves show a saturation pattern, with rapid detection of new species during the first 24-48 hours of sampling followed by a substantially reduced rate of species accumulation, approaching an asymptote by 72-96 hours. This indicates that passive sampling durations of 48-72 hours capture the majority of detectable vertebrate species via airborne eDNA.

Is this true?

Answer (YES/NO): NO